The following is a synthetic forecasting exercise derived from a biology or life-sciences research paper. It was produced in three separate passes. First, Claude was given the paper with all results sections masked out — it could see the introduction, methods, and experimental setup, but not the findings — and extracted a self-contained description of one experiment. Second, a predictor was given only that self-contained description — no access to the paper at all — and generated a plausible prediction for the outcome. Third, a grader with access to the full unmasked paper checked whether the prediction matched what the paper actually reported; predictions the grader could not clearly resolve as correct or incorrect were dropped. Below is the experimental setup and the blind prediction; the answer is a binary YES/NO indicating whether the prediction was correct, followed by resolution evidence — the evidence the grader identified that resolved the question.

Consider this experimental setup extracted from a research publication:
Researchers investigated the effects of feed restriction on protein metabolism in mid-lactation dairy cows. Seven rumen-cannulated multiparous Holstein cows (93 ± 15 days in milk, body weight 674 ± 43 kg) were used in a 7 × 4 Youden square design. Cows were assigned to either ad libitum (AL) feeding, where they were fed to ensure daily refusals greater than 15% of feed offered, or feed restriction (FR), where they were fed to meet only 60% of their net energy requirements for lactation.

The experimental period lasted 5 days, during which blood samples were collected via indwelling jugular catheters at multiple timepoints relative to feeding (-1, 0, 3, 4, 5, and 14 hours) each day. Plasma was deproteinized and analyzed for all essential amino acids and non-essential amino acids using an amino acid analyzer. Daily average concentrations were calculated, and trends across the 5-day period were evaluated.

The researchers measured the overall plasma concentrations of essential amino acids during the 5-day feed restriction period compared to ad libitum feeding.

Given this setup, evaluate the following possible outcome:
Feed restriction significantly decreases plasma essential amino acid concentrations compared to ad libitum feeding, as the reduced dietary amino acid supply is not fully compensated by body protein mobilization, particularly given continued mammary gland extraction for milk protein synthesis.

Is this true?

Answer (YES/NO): NO